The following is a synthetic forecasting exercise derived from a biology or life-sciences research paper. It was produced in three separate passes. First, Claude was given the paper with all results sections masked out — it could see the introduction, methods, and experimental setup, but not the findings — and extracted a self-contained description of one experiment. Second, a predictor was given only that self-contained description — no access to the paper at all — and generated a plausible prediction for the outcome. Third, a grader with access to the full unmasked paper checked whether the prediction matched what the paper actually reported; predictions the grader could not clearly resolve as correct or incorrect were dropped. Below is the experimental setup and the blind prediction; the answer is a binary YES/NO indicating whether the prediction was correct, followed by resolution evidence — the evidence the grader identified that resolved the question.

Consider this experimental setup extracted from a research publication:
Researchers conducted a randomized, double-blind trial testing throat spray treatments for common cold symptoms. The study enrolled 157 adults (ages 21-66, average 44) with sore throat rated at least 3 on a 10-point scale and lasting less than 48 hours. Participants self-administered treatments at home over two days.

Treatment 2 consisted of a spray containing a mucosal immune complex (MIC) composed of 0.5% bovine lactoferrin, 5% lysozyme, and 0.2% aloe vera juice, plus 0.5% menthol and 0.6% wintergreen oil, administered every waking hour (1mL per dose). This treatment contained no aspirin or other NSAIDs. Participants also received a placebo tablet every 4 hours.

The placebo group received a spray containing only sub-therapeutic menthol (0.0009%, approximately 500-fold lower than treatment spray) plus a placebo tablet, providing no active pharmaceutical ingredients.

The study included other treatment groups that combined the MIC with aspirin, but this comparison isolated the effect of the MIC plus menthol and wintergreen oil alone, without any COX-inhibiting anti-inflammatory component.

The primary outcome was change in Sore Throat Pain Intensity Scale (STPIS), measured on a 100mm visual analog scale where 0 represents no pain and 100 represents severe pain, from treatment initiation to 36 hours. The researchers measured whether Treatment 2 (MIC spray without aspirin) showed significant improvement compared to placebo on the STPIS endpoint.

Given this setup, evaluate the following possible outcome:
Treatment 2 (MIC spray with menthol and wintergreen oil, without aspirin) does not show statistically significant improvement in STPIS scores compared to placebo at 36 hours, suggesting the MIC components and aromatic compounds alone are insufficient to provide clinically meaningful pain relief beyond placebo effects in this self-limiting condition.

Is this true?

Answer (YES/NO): NO